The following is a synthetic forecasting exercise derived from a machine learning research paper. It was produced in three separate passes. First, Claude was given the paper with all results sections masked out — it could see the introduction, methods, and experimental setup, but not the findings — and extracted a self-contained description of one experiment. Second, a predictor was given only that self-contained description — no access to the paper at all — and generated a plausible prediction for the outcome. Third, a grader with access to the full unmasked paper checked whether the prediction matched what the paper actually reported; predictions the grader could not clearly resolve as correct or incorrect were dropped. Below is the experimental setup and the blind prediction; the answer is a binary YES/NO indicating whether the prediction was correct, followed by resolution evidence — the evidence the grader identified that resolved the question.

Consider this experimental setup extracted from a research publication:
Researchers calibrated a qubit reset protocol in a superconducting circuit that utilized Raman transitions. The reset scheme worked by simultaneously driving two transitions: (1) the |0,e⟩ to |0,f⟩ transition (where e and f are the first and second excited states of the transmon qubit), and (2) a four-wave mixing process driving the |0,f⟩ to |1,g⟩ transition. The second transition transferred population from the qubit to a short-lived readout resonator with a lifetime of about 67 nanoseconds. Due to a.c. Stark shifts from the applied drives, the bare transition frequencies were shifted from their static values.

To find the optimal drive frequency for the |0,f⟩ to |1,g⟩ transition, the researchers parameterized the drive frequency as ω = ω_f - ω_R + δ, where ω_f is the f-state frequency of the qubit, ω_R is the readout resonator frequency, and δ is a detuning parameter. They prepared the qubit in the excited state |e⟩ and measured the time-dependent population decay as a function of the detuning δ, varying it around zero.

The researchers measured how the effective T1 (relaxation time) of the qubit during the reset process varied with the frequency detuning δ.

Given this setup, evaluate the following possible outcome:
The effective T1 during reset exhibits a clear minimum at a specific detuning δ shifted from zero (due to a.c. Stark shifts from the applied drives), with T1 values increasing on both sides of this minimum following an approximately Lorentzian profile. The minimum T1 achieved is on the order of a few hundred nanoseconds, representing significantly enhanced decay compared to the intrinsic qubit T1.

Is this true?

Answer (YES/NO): NO